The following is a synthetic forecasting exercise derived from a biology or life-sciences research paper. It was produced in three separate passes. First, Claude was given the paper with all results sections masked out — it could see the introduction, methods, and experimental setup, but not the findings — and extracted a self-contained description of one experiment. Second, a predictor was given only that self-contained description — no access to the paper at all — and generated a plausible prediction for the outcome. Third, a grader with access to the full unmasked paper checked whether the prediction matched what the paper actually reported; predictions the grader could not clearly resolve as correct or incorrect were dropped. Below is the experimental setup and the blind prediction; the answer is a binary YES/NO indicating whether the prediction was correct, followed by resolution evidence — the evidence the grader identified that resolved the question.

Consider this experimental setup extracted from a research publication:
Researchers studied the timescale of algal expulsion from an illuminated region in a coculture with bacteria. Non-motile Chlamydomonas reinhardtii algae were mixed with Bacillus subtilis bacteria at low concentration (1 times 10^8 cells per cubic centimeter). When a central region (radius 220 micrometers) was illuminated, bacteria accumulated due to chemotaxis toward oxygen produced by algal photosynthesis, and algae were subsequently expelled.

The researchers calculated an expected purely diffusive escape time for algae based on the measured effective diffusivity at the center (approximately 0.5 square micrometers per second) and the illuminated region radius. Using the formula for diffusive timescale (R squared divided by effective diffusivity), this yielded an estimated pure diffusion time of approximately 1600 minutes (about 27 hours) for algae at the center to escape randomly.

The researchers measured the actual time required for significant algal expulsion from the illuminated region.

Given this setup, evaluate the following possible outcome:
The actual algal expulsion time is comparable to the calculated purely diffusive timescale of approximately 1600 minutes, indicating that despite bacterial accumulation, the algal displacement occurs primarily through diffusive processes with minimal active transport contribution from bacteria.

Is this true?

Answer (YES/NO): NO